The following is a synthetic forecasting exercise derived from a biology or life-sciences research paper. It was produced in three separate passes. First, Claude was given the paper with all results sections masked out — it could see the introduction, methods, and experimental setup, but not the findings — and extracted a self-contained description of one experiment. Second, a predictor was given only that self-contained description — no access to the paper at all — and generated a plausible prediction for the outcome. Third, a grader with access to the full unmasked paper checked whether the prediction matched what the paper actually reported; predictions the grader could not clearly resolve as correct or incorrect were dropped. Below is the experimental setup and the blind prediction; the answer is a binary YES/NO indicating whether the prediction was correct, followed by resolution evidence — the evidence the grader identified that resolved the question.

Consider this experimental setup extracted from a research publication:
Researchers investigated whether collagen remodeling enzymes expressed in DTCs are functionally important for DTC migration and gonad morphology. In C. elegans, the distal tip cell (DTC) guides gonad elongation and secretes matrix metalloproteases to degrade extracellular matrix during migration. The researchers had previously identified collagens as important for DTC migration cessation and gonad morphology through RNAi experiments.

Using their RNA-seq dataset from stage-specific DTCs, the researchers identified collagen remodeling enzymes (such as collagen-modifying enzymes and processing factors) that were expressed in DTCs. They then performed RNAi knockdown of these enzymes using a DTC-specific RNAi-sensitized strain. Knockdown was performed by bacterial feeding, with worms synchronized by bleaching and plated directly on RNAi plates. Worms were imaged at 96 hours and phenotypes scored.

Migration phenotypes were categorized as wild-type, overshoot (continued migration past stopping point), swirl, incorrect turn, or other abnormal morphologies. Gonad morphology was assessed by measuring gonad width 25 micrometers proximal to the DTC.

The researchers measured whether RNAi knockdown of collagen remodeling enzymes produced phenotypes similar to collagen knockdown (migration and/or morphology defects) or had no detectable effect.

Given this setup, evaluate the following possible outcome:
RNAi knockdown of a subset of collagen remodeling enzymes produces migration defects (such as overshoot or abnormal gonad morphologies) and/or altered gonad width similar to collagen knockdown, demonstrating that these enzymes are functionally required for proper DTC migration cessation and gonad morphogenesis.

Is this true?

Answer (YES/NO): YES